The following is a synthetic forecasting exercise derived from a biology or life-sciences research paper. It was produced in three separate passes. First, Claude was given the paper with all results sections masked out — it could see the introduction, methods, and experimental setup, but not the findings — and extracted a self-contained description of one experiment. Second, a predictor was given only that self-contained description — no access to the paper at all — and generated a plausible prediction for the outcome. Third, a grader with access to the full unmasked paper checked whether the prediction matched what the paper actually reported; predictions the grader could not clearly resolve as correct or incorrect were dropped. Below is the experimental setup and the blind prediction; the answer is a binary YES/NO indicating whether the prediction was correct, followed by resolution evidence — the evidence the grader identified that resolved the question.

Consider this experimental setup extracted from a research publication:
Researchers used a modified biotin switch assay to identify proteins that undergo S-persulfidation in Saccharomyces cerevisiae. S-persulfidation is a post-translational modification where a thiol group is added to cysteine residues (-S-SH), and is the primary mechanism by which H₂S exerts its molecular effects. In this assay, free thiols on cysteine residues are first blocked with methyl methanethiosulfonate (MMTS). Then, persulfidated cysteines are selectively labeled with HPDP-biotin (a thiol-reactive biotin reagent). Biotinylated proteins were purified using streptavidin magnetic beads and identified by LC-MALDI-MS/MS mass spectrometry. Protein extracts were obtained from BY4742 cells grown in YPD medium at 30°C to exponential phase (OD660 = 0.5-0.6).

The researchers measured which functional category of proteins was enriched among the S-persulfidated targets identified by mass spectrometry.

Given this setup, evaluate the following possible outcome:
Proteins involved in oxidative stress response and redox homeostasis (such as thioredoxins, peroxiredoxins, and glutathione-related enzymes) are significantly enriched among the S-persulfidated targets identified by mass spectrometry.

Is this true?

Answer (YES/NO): NO